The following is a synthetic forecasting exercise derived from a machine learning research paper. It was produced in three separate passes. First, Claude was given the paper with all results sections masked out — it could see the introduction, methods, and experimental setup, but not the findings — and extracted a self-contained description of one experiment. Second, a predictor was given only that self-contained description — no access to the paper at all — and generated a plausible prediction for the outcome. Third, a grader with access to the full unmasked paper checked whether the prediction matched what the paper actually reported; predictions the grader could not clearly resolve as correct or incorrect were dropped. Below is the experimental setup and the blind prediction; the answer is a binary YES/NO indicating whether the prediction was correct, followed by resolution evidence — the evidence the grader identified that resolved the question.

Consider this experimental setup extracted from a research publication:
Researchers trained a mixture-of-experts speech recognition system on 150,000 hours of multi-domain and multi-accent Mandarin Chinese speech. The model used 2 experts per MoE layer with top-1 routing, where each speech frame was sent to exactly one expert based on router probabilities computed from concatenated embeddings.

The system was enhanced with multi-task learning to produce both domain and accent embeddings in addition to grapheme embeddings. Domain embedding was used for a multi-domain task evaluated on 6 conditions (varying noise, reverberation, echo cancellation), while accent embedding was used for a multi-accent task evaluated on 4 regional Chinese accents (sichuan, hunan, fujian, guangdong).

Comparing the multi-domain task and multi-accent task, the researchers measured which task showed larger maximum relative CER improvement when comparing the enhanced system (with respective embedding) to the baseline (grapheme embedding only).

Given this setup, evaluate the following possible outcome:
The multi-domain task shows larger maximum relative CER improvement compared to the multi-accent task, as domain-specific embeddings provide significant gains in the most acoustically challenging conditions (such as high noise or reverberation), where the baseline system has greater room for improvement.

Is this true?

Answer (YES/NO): NO